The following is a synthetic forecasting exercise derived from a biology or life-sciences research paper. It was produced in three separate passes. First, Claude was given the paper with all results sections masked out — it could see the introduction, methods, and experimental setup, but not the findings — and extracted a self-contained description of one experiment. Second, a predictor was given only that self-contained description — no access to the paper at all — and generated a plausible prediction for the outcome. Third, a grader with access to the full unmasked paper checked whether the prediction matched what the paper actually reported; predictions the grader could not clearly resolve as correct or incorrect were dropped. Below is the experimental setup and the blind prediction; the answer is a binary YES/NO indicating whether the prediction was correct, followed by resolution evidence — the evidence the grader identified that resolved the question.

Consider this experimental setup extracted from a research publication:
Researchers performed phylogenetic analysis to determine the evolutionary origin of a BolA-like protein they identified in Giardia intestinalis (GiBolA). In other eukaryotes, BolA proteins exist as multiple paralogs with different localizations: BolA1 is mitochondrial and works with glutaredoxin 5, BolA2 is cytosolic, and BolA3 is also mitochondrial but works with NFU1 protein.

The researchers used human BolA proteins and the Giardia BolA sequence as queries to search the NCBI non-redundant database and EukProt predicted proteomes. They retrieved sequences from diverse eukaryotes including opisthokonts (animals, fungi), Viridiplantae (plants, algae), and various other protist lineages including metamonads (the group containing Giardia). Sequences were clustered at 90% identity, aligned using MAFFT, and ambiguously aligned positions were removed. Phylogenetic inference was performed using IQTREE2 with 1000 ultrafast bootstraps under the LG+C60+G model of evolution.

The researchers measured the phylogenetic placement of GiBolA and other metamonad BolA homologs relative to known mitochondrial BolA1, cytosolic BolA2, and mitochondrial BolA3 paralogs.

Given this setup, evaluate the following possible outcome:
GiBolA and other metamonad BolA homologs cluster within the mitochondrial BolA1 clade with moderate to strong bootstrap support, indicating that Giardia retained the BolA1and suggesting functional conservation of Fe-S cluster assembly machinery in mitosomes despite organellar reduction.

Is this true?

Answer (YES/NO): YES